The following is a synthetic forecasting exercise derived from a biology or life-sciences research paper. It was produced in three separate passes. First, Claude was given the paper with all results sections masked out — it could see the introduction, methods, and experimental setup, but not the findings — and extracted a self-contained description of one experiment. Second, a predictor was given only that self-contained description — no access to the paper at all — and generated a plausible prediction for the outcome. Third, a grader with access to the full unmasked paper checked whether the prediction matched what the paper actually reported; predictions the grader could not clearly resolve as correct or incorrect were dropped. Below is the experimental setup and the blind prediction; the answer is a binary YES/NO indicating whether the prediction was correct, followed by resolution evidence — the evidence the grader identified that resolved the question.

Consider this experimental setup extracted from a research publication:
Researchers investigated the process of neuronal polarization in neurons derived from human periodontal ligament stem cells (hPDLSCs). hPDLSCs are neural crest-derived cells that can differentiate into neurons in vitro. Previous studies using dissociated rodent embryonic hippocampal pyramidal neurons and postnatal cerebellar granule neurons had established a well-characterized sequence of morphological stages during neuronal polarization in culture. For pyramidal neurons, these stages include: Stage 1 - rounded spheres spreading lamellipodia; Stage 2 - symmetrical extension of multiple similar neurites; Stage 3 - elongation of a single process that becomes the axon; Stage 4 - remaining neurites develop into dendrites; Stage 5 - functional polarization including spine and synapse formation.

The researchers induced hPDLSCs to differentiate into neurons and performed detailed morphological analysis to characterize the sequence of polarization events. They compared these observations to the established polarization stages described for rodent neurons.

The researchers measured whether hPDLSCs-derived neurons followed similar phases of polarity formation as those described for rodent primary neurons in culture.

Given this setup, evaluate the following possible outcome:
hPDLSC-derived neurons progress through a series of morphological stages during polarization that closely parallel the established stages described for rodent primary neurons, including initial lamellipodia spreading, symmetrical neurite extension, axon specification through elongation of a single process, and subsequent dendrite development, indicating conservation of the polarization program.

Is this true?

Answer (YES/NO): NO